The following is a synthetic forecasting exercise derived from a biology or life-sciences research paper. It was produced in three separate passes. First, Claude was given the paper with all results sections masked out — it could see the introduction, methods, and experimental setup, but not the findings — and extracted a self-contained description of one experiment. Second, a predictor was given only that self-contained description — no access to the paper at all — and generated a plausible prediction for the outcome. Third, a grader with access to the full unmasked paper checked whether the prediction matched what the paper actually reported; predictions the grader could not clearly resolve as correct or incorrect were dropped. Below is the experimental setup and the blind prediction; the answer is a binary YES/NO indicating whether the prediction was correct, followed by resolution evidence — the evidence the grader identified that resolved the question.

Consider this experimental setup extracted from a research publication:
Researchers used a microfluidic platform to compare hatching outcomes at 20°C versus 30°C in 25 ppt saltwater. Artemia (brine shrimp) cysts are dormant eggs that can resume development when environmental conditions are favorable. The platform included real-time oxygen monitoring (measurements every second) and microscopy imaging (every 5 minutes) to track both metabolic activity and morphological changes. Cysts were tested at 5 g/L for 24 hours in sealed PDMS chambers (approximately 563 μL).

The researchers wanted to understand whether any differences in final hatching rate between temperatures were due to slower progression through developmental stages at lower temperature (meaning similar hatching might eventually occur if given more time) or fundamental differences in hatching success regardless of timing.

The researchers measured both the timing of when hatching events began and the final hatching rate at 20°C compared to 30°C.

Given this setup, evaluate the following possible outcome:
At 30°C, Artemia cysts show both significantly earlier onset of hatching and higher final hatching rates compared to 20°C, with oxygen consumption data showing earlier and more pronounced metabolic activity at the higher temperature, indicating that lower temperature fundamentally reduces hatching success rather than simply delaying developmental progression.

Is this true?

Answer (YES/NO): YES